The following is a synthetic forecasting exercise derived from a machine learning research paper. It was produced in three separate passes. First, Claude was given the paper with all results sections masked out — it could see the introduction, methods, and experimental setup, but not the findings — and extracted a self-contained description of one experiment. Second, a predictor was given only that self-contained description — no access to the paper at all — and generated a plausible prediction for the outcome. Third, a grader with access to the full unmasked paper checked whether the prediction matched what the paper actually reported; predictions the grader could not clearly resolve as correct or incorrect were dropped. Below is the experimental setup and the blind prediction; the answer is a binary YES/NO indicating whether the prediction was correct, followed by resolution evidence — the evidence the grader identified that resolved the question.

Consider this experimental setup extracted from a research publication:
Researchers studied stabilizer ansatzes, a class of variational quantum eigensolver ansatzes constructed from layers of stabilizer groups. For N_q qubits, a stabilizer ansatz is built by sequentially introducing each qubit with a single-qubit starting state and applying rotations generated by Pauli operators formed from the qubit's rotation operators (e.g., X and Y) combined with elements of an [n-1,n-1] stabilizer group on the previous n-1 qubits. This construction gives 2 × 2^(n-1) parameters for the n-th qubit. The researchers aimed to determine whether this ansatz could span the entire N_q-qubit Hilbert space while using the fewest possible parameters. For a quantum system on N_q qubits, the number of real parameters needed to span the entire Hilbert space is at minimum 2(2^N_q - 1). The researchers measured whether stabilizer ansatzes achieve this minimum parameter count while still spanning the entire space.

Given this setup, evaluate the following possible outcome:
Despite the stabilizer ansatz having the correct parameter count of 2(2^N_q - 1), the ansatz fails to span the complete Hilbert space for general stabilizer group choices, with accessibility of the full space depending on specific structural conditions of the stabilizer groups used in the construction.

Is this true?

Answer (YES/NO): NO